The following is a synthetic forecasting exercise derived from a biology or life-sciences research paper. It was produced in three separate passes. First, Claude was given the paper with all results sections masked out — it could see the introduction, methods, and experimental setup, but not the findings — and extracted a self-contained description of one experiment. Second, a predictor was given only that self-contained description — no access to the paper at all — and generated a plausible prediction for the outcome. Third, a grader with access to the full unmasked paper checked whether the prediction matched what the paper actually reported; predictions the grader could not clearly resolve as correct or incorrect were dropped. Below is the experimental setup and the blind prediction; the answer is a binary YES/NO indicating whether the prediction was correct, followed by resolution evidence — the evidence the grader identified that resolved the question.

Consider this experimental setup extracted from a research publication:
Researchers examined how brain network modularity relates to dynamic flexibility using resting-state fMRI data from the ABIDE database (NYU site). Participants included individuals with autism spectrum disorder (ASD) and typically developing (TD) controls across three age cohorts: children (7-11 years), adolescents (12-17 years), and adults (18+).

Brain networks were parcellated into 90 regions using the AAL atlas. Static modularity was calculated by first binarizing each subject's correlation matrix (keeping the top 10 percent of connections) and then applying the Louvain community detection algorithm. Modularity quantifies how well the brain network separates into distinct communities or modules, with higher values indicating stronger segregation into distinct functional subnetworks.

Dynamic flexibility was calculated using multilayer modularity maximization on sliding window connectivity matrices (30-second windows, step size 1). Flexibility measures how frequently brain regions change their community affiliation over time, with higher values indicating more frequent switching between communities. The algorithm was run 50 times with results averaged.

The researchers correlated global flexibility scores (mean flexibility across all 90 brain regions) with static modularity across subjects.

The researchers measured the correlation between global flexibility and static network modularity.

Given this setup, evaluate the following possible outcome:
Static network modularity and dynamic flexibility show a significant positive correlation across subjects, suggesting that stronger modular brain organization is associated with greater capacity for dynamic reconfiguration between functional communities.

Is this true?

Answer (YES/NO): NO